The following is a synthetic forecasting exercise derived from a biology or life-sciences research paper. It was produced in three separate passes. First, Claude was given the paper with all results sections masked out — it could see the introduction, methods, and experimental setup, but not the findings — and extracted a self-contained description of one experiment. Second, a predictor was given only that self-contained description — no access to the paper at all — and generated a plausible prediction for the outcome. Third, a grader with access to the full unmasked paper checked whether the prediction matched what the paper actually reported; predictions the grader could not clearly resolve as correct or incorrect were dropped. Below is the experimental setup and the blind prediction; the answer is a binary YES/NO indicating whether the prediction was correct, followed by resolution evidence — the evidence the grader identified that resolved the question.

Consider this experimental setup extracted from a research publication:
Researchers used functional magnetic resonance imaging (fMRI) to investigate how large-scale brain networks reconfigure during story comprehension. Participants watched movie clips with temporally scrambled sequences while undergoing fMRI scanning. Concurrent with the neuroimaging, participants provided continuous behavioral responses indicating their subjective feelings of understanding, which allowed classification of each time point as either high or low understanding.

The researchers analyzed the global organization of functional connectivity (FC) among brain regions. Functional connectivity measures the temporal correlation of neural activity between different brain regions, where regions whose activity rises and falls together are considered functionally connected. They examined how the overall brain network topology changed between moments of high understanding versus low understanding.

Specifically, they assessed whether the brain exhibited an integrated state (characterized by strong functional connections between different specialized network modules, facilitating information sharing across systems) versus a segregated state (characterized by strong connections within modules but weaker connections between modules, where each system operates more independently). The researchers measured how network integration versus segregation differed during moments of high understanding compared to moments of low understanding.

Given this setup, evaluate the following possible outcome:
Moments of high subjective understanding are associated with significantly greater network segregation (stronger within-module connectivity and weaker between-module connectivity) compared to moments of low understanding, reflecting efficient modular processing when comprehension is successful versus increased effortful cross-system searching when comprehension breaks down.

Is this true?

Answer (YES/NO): NO